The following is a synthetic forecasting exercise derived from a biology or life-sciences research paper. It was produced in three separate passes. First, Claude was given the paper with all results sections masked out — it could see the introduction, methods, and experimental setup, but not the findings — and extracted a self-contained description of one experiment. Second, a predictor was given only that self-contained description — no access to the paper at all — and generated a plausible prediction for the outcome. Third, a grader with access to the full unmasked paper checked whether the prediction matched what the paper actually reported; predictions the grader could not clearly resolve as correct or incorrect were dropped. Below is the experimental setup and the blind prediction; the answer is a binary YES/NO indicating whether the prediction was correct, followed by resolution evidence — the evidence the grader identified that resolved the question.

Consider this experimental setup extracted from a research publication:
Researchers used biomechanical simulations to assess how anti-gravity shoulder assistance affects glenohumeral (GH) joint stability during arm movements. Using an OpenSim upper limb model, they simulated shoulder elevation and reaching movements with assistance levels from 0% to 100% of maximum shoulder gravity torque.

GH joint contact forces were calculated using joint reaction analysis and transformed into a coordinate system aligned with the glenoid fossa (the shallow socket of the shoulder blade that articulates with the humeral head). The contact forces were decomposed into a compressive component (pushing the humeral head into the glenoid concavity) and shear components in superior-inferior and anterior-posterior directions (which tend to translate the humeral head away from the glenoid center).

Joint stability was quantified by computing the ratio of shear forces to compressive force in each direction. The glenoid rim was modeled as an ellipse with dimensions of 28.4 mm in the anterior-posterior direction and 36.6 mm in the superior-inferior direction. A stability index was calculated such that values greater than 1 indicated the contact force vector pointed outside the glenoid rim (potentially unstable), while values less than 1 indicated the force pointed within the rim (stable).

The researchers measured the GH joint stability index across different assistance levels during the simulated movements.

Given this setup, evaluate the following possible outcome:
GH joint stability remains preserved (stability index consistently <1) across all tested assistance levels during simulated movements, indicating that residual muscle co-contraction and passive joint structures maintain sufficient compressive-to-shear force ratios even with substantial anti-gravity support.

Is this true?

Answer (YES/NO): NO